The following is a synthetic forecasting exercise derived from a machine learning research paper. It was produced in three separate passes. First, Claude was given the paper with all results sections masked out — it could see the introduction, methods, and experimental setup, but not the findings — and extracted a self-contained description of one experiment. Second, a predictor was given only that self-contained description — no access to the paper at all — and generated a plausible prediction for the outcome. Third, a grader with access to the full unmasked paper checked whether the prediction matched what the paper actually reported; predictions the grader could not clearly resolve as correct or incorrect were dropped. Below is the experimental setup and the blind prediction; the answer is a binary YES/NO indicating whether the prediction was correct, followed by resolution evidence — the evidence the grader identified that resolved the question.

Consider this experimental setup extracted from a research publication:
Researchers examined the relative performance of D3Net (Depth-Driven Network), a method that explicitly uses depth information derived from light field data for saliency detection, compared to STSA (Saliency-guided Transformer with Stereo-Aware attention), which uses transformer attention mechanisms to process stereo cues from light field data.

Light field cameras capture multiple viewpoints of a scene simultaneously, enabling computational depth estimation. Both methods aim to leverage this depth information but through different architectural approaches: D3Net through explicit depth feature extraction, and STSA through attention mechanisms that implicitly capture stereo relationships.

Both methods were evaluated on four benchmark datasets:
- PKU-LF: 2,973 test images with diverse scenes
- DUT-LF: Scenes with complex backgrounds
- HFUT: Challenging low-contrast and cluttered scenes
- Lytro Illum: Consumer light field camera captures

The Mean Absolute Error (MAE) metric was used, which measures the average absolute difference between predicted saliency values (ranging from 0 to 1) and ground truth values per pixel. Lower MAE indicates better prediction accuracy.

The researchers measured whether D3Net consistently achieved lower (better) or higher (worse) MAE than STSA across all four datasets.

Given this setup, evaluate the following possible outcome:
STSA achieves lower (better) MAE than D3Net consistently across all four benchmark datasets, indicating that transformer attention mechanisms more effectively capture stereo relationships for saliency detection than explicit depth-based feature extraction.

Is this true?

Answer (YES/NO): YES